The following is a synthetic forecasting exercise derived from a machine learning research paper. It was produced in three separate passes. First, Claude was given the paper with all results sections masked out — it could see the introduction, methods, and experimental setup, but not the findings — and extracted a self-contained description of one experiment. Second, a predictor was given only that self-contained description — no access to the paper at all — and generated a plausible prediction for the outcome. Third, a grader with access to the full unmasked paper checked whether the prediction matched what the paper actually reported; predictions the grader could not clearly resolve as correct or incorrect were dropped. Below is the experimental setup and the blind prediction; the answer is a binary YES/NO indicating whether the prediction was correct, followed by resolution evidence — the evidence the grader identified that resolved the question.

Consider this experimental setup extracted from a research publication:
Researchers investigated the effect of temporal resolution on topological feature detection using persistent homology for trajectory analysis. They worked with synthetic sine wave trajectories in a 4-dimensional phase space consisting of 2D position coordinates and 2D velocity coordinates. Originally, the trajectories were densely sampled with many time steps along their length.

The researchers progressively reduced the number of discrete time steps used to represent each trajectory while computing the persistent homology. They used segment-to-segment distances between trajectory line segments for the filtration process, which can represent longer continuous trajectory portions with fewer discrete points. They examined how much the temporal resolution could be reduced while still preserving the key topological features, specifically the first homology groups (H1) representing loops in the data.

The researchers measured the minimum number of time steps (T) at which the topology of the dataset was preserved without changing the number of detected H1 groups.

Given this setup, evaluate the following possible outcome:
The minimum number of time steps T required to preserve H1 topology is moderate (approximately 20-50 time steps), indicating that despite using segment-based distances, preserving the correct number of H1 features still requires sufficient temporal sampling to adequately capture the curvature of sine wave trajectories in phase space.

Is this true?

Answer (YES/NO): NO